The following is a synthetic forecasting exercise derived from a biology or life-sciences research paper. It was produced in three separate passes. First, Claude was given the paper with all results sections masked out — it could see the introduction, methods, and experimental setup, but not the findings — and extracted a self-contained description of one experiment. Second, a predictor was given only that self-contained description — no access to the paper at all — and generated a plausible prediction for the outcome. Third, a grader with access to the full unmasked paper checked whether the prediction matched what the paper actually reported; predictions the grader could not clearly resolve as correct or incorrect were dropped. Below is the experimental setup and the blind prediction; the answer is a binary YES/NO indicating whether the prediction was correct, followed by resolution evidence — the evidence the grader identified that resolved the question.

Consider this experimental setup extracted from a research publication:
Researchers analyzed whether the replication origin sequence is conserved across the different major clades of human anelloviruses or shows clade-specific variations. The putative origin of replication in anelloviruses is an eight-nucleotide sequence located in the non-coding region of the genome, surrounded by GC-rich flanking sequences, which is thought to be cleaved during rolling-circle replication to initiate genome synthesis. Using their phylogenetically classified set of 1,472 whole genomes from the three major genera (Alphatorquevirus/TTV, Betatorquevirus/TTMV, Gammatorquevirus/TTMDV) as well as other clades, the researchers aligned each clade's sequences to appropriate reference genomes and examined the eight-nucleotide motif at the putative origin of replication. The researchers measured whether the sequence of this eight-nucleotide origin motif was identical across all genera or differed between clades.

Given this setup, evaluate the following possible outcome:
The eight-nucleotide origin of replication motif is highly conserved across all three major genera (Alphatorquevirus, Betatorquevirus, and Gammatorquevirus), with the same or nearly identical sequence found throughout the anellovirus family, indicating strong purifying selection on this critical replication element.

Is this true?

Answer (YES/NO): NO